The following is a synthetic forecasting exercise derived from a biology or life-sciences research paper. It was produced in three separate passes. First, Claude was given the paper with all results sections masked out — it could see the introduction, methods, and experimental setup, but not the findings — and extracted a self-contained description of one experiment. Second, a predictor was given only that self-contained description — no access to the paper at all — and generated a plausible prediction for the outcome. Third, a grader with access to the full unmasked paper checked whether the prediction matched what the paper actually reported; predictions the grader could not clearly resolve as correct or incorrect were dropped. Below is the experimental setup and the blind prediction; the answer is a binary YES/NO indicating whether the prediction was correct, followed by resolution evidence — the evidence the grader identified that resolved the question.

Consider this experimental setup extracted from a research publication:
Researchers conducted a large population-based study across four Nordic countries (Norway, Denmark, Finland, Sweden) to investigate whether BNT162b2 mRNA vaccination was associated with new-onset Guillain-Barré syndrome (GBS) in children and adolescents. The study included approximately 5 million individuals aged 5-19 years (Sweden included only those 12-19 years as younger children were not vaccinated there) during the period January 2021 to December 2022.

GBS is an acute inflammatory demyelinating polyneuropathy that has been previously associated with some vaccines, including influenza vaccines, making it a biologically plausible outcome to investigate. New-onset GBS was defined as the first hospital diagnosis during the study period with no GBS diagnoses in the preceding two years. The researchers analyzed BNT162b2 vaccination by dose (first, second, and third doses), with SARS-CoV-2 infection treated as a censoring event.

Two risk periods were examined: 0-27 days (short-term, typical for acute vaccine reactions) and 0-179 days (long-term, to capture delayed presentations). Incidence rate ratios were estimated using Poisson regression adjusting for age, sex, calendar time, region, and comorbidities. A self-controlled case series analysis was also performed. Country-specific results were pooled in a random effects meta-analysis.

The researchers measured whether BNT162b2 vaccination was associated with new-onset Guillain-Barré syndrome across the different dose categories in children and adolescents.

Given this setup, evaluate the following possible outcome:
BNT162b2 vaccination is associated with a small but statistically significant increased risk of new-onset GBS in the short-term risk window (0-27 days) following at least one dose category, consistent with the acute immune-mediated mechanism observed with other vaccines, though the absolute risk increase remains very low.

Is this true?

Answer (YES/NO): NO